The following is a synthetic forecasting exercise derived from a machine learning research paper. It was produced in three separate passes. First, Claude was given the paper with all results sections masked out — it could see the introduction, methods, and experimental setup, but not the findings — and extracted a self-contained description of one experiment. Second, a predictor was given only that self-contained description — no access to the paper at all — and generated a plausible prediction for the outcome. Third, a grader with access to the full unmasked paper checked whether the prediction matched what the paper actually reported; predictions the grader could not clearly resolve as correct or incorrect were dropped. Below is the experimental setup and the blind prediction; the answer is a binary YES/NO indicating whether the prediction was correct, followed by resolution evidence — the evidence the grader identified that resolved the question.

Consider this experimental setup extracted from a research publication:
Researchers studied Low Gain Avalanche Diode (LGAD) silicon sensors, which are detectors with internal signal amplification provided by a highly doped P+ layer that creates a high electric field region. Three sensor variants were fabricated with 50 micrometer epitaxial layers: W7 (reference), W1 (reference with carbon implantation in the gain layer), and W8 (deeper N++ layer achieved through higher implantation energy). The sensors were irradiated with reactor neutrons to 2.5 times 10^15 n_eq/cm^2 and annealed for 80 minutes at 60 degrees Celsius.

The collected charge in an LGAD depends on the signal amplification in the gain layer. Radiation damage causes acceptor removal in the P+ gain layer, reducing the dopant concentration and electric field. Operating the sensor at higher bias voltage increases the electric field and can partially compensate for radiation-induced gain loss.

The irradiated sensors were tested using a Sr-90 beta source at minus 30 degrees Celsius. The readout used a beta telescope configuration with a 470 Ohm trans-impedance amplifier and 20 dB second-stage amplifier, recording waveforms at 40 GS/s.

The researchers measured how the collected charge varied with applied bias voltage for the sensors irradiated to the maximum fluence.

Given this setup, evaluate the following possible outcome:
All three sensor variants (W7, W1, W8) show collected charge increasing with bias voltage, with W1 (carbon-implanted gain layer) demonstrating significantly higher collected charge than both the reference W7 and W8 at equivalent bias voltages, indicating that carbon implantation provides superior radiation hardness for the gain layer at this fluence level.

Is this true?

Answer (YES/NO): YES